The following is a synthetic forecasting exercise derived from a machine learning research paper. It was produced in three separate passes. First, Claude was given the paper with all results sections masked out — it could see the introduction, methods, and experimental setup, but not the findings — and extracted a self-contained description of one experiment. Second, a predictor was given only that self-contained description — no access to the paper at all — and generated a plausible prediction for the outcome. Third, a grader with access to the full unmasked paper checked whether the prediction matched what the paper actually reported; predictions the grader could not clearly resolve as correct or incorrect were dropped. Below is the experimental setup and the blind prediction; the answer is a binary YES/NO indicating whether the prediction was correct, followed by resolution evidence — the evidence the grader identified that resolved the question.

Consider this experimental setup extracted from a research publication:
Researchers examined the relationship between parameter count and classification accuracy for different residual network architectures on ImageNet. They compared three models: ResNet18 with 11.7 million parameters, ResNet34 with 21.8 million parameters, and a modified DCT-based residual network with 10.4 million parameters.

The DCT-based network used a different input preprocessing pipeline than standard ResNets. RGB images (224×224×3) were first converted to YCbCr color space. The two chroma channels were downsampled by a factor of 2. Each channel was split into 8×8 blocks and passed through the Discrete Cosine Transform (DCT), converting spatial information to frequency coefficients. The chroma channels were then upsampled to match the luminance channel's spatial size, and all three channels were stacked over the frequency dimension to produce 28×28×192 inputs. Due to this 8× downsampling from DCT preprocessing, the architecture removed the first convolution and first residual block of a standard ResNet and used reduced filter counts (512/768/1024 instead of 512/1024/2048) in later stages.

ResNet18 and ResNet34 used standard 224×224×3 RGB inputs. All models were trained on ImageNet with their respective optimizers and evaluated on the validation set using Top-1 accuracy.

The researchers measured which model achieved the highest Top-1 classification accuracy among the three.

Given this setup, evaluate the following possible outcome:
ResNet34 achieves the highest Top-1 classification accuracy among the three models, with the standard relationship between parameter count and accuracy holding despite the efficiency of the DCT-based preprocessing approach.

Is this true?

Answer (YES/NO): NO